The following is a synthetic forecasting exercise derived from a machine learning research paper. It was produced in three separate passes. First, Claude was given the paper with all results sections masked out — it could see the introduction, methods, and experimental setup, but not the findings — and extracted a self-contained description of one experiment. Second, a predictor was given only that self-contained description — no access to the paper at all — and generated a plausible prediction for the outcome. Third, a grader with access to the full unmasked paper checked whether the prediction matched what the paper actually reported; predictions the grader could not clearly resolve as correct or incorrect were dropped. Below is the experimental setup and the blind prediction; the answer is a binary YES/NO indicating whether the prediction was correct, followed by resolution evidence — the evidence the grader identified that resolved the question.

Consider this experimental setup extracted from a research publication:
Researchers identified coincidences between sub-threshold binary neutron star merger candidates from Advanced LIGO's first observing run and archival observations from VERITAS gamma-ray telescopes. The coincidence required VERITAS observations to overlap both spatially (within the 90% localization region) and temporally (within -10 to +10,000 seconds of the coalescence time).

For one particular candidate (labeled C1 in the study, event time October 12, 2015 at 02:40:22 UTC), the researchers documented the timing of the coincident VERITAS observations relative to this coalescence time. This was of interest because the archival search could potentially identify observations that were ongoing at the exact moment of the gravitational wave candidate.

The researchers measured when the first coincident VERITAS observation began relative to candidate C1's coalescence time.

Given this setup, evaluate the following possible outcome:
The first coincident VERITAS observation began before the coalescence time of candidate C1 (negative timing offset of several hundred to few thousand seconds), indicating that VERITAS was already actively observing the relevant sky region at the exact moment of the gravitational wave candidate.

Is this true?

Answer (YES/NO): YES